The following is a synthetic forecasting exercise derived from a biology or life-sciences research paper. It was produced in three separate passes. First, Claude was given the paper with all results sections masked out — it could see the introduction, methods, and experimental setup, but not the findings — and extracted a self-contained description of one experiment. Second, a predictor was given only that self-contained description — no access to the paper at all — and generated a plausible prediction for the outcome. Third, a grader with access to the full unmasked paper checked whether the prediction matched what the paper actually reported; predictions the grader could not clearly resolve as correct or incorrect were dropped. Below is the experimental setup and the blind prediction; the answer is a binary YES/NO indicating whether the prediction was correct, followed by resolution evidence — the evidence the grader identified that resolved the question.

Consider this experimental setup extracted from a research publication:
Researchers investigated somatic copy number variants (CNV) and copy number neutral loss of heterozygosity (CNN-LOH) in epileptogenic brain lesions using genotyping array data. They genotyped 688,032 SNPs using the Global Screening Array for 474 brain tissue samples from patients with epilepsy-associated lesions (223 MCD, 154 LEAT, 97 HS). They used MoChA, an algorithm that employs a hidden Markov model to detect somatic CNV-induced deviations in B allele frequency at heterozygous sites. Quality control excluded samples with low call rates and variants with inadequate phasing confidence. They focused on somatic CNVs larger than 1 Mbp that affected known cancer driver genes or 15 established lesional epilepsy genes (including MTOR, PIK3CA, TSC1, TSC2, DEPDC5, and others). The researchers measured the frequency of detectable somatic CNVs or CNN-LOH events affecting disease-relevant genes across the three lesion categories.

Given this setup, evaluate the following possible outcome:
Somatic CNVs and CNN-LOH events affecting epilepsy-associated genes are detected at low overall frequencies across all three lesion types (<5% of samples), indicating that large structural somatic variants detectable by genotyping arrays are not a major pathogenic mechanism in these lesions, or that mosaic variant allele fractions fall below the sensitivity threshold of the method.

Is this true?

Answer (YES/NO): NO